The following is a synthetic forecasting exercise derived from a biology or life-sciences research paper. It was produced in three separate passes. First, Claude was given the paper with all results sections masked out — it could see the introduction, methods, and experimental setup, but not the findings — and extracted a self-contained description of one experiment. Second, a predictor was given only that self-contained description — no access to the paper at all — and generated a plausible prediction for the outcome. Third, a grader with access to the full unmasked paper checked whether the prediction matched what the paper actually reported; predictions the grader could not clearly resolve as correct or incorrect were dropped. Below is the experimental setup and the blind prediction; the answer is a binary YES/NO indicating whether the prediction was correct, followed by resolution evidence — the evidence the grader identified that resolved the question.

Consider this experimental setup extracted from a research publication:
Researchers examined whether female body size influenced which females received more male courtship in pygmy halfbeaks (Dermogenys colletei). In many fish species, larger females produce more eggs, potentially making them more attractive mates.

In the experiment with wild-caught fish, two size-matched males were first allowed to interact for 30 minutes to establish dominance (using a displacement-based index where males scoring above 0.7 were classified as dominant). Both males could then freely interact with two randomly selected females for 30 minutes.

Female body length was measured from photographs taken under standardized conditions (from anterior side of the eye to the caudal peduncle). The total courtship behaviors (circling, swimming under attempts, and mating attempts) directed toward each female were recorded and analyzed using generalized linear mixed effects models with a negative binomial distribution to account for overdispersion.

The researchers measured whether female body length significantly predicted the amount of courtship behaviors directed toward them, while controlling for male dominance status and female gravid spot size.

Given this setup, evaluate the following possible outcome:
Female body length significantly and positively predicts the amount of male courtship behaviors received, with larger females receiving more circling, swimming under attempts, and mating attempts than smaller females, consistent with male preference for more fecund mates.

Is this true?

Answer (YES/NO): NO